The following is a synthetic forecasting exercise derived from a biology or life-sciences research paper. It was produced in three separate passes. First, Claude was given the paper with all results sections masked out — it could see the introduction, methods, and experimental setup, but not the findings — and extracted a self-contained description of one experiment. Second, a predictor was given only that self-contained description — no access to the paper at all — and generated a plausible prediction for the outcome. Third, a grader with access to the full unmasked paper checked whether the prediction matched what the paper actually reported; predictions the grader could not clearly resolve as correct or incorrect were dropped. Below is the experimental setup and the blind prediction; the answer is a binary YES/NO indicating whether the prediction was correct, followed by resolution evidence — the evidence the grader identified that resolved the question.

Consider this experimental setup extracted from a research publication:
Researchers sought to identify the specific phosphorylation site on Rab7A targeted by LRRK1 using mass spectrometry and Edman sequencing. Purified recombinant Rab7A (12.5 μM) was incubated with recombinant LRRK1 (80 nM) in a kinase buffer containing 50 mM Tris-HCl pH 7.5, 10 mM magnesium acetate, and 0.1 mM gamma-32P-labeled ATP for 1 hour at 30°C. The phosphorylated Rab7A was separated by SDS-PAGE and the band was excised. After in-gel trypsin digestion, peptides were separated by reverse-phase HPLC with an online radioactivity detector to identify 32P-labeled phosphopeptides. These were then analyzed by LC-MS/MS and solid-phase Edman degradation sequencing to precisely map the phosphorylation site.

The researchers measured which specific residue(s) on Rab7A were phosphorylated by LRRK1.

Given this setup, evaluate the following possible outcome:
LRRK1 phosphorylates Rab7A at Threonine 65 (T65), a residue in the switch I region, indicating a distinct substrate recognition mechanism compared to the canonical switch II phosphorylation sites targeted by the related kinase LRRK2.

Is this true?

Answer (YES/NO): NO